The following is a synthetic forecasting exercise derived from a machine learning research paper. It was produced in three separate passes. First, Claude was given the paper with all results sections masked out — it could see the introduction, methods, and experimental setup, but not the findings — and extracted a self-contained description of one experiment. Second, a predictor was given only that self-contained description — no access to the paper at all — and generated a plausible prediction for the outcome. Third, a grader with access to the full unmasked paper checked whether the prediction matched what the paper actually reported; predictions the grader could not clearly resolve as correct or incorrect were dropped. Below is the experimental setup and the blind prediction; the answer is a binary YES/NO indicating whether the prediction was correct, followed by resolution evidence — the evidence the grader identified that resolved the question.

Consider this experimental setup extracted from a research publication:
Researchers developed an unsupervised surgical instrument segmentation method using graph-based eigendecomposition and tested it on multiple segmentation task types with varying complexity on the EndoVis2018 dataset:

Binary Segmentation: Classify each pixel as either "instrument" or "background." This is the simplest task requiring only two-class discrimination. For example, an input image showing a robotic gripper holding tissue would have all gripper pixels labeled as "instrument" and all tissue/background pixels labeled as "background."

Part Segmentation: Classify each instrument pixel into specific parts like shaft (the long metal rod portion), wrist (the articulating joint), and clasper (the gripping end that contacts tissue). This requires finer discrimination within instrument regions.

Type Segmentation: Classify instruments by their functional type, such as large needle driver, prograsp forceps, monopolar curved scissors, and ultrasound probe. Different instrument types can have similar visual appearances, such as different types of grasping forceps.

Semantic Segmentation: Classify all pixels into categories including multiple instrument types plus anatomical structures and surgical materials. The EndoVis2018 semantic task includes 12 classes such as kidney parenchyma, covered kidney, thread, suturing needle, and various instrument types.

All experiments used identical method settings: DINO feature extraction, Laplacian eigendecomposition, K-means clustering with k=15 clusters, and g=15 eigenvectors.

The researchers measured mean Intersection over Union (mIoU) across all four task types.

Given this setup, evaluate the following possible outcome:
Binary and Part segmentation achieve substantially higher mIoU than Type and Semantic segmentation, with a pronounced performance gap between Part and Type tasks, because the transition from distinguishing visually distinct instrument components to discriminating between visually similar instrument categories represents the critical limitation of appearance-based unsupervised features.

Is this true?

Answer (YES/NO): YES